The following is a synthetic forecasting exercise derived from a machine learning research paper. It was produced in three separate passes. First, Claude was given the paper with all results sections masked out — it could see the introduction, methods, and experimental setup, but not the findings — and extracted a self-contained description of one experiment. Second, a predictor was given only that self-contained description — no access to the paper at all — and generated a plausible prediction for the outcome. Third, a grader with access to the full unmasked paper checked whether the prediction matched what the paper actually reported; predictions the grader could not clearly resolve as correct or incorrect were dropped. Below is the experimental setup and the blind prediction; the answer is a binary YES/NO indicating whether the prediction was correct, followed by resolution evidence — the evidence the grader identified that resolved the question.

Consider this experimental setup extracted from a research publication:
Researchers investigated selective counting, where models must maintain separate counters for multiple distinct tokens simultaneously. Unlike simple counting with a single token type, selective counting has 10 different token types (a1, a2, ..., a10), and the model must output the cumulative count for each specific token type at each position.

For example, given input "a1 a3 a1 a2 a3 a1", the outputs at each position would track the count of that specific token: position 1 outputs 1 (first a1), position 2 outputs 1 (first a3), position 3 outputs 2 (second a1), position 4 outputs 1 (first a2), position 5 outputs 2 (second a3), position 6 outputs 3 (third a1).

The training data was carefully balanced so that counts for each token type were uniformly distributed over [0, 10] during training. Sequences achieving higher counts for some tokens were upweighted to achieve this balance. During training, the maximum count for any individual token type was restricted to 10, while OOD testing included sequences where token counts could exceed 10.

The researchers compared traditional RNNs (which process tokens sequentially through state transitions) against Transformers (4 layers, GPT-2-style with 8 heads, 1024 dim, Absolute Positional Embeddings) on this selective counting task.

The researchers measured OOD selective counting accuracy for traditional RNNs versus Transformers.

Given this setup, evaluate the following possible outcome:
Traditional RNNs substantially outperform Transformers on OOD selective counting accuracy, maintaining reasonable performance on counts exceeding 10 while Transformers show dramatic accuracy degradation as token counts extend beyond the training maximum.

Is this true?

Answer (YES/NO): NO